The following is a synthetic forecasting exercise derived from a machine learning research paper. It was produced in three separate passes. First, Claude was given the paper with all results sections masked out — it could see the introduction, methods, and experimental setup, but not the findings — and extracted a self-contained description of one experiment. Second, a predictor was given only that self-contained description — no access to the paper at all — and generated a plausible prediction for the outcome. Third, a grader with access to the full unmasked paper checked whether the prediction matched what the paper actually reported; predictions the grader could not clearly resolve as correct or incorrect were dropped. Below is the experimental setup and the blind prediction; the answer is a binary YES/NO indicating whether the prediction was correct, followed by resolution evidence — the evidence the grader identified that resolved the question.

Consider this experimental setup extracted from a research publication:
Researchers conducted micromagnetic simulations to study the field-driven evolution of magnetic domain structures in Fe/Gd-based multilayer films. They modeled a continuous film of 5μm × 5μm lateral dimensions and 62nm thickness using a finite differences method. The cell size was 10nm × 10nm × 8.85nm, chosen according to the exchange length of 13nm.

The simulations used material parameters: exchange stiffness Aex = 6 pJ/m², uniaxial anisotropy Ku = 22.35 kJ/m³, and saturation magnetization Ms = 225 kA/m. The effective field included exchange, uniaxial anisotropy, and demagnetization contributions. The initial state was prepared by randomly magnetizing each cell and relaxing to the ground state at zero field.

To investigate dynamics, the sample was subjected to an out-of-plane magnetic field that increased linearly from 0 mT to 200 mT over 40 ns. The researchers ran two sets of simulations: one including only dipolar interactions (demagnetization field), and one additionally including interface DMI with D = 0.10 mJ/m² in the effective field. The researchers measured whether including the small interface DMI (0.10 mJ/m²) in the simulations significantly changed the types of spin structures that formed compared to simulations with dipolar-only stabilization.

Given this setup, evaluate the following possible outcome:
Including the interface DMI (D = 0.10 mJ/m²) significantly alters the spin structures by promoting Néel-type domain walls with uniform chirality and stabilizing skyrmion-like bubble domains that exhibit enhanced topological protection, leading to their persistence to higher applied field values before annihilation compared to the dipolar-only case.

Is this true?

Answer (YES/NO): NO